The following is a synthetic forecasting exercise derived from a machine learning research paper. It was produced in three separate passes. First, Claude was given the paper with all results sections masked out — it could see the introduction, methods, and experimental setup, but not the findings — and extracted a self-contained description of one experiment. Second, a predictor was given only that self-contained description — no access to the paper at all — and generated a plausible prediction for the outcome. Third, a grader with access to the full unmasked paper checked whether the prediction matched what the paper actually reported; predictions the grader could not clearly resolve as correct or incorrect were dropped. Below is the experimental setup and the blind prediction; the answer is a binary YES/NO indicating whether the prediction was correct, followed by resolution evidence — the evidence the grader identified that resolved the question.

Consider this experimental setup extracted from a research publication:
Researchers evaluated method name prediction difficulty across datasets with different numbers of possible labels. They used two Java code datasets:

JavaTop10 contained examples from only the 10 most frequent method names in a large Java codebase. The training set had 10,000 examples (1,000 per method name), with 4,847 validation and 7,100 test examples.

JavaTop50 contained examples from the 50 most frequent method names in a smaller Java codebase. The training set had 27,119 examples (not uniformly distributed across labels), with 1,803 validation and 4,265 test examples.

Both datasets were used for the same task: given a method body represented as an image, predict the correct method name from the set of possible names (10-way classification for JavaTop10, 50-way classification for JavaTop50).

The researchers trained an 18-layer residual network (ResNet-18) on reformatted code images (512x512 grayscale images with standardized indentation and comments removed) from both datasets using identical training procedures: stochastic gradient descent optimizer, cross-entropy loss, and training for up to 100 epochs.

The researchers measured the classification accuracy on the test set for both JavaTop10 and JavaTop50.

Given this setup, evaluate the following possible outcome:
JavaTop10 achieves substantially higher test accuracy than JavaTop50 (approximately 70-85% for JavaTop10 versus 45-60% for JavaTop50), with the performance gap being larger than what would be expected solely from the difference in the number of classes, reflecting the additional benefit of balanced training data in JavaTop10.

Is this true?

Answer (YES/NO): NO